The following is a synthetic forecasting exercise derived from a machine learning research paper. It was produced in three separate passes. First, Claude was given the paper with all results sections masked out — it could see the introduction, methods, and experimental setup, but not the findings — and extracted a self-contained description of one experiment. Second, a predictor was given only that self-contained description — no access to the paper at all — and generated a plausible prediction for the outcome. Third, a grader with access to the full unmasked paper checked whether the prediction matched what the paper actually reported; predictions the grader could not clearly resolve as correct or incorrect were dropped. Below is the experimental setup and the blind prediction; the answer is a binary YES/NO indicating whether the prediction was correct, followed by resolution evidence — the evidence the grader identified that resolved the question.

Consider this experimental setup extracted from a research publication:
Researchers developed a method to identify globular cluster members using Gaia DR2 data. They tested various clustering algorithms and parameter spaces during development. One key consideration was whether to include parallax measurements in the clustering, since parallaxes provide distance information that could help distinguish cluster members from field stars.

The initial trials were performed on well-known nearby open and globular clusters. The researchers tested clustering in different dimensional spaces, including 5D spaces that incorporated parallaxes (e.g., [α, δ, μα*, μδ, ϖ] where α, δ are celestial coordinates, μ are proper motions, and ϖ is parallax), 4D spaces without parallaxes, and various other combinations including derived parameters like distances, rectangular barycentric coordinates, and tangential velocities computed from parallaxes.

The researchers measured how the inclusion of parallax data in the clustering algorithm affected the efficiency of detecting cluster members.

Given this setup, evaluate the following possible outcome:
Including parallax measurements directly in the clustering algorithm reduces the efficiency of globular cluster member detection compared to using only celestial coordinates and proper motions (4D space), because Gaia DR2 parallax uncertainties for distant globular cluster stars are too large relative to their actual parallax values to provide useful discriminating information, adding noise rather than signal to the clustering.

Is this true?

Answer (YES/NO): YES